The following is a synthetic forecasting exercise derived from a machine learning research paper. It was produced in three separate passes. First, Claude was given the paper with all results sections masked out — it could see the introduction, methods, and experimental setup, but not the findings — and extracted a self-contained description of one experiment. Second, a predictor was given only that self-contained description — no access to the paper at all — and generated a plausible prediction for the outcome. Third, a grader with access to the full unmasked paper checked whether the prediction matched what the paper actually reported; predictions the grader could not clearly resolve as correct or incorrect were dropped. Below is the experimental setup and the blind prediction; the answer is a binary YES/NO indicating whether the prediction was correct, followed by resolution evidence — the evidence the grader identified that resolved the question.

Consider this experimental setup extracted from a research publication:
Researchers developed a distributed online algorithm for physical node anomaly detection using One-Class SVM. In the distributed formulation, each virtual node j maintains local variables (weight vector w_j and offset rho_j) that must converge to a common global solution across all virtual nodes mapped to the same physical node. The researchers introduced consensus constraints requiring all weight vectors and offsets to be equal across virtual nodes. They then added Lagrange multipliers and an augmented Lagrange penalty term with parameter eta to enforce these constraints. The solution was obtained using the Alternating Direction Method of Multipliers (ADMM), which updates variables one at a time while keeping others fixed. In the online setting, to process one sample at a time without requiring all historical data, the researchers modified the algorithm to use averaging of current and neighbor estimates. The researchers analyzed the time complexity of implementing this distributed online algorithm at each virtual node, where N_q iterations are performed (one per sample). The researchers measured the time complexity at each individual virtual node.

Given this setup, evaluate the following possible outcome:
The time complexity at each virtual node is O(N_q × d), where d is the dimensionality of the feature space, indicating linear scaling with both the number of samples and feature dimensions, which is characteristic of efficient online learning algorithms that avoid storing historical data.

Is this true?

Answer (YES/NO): NO